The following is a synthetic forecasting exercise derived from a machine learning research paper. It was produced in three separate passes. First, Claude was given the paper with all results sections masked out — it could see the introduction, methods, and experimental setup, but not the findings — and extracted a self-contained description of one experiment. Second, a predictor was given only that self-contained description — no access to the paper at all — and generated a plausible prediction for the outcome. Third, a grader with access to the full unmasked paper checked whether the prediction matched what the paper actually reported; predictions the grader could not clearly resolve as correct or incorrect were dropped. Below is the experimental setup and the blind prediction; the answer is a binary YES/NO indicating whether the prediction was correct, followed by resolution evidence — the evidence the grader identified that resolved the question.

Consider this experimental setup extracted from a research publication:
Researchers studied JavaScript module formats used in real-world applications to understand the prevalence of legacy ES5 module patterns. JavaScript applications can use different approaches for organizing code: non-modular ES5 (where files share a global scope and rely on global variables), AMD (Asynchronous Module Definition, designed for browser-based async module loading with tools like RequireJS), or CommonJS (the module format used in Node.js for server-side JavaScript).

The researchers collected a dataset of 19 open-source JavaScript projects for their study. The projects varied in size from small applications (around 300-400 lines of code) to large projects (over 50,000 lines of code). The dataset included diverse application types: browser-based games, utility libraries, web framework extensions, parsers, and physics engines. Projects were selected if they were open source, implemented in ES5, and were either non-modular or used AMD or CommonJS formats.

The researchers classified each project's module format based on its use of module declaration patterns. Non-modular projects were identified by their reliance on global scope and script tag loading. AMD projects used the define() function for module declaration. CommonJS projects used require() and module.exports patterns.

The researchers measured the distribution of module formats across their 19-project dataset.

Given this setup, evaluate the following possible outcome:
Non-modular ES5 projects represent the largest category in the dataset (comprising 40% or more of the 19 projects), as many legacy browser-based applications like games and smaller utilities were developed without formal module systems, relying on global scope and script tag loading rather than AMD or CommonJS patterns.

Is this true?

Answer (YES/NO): NO